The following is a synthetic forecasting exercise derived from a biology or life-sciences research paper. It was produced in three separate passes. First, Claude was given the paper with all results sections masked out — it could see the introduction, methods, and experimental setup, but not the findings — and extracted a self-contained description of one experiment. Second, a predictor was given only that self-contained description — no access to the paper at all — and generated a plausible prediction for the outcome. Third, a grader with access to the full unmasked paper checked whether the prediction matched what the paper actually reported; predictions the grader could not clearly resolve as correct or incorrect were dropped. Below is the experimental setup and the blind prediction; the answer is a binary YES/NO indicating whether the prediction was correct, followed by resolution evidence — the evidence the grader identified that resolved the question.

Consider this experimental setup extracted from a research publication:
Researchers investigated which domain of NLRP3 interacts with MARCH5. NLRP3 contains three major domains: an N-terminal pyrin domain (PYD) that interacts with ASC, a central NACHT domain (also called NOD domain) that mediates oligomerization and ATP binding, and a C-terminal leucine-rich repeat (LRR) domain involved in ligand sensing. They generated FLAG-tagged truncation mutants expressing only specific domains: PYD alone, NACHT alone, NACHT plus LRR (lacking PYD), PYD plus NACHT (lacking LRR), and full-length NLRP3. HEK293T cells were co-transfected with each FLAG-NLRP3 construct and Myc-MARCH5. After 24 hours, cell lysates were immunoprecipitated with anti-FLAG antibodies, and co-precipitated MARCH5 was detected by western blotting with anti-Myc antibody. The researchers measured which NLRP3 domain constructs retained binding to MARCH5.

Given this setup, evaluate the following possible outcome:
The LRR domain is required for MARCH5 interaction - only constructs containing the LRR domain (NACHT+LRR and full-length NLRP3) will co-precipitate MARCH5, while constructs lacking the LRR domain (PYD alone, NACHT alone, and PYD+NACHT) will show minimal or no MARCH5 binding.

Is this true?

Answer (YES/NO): NO